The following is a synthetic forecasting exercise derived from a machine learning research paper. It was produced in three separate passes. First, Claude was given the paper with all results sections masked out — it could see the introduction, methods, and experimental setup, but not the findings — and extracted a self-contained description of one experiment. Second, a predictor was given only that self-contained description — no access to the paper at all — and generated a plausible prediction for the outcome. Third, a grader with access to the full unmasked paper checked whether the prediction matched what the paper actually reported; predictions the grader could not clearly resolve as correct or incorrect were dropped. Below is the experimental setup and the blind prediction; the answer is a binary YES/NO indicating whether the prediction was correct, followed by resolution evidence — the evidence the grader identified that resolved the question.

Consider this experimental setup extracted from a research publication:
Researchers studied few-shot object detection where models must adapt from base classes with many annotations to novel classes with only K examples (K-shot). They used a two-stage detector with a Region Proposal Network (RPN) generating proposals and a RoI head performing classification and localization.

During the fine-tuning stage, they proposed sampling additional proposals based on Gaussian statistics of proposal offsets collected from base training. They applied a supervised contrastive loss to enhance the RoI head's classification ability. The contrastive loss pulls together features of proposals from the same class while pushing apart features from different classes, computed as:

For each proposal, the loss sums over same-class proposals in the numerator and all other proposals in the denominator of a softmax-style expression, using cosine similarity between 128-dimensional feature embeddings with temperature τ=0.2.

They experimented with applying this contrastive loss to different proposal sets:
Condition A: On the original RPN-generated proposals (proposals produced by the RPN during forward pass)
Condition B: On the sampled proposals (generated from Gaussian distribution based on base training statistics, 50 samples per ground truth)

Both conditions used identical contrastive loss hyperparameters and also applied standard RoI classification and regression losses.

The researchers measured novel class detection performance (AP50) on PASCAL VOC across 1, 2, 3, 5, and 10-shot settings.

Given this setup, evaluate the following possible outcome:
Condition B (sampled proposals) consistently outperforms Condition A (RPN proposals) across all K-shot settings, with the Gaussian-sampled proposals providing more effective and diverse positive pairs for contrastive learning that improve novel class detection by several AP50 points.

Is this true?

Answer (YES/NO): NO